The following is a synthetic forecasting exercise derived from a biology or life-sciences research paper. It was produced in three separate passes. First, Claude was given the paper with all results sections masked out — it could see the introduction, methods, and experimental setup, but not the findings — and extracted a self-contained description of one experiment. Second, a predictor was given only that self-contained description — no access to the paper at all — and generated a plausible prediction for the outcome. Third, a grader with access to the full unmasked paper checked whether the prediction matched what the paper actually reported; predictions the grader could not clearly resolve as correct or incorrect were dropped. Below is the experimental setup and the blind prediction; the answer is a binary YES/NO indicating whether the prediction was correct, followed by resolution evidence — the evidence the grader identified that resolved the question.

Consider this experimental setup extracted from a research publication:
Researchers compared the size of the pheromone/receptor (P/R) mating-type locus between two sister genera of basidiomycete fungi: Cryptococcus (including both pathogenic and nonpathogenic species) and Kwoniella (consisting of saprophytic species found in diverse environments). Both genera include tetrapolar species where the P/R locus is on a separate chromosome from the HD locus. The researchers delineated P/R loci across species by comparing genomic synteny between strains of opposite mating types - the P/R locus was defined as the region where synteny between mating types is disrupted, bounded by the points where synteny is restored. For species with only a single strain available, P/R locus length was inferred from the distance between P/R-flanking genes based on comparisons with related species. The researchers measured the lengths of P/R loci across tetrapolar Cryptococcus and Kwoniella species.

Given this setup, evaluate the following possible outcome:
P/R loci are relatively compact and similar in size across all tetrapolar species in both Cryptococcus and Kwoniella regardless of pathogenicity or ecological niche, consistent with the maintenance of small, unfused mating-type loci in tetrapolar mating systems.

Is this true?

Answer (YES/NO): NO